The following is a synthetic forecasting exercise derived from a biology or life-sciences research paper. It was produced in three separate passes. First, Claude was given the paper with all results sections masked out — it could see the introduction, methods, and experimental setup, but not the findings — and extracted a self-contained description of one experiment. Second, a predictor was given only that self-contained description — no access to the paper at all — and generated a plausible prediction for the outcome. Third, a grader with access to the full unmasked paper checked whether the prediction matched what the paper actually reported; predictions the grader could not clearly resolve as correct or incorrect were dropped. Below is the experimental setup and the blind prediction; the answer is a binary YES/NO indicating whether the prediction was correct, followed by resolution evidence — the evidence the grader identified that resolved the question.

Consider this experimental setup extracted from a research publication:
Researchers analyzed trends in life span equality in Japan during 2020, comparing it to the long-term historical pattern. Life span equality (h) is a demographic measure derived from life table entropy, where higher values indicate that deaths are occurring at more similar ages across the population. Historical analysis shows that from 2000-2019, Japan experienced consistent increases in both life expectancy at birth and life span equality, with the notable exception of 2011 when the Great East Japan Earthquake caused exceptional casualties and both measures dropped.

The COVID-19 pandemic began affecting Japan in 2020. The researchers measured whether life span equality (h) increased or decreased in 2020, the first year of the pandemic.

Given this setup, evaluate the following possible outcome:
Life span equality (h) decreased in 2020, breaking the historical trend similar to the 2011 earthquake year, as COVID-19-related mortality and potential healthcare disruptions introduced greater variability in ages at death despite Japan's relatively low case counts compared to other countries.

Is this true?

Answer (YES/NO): YES